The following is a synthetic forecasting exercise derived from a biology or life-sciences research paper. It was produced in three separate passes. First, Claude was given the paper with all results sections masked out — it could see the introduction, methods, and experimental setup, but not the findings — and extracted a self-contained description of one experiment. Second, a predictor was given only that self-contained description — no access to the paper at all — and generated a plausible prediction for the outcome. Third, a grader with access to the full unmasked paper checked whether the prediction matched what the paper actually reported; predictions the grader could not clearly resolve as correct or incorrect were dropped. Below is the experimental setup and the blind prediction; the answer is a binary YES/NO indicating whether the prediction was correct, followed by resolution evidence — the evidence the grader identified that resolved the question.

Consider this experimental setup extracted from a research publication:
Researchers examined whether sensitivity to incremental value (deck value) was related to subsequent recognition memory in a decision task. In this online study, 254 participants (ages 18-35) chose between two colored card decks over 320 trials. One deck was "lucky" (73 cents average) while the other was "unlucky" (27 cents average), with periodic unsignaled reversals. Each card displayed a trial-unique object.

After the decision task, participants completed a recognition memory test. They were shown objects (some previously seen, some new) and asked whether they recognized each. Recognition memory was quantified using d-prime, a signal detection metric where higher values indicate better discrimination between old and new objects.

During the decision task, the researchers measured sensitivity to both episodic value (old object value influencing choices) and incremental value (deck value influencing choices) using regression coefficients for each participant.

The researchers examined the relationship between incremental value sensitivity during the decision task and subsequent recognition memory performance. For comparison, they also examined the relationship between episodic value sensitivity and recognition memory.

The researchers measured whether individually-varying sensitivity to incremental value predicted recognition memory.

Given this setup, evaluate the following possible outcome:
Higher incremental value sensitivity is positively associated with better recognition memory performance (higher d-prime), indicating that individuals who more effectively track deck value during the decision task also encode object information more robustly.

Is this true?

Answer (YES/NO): NO